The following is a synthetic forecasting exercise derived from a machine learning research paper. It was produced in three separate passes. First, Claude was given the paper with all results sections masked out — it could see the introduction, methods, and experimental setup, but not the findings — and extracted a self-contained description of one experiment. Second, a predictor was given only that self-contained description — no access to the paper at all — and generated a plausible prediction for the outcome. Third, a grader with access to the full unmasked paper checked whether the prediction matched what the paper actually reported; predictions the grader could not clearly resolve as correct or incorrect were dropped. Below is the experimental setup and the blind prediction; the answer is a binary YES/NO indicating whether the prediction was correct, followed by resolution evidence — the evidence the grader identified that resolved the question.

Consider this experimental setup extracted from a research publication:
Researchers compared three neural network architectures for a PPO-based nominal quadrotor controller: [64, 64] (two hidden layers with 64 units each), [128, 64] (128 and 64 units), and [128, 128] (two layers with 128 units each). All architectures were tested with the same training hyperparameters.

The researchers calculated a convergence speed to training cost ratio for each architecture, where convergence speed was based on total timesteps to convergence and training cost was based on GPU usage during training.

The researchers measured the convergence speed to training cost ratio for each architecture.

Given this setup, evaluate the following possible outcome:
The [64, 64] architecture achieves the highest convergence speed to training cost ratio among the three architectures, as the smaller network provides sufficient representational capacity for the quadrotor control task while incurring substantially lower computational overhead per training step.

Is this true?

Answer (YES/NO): NO